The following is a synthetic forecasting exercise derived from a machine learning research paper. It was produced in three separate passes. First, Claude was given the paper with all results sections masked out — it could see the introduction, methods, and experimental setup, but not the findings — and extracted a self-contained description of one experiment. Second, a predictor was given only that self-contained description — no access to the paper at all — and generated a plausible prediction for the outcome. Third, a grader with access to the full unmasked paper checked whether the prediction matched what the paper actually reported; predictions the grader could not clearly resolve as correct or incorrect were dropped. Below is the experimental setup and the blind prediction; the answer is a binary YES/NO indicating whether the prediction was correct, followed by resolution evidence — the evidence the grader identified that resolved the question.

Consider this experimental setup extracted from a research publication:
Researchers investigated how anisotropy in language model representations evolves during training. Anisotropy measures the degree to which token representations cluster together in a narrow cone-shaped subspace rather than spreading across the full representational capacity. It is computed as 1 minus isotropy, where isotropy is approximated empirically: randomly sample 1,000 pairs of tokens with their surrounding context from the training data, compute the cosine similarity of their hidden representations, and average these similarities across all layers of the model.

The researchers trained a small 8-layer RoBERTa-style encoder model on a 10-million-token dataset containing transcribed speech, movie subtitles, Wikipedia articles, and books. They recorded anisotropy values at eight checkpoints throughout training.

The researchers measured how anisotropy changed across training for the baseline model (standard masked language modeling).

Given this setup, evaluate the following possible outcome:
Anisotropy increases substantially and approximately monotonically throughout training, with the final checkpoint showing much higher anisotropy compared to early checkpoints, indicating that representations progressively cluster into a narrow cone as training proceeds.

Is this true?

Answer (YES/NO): NO